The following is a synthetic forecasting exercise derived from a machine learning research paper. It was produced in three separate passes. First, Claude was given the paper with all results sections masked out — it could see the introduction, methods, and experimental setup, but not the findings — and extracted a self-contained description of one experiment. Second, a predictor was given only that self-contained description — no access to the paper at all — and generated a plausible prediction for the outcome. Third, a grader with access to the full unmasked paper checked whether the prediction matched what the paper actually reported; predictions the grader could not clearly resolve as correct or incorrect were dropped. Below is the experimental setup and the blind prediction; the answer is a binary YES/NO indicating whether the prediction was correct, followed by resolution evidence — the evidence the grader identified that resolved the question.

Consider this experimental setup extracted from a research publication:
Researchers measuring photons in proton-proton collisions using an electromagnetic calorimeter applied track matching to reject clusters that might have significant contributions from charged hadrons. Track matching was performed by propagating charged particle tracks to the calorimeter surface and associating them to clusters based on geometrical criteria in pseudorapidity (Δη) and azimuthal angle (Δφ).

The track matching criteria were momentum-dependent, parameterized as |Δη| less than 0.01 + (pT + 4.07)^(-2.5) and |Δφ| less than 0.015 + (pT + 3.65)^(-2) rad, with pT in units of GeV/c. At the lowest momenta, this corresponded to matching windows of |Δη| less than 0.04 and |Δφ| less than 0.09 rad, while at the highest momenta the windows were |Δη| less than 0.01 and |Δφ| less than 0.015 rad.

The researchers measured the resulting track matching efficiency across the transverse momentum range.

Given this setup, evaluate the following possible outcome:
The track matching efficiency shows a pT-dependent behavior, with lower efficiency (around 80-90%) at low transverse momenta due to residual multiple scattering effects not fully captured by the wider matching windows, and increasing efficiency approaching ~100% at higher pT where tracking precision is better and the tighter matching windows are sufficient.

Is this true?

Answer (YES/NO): NO